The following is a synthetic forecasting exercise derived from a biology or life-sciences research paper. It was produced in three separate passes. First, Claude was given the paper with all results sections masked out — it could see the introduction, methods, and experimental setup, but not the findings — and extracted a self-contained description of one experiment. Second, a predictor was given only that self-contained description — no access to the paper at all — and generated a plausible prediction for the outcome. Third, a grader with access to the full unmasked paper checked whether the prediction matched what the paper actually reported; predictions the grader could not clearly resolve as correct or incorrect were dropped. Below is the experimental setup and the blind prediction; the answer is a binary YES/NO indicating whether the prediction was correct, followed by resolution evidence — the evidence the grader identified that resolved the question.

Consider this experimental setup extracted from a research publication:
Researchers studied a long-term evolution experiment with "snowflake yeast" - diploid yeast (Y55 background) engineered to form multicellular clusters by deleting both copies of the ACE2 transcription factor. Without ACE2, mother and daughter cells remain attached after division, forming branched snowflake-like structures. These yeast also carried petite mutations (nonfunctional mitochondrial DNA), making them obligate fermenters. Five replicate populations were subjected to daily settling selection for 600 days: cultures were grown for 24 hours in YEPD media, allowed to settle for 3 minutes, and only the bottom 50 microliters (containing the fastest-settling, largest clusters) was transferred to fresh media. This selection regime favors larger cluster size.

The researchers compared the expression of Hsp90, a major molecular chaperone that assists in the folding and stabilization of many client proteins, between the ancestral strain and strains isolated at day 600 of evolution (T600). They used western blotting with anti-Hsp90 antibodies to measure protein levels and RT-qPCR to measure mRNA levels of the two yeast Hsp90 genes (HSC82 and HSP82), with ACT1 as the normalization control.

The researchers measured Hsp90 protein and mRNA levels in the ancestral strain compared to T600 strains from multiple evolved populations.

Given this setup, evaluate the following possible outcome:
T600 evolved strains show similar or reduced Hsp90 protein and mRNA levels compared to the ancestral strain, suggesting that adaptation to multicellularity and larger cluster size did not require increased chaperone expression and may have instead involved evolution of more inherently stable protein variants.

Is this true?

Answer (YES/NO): NO